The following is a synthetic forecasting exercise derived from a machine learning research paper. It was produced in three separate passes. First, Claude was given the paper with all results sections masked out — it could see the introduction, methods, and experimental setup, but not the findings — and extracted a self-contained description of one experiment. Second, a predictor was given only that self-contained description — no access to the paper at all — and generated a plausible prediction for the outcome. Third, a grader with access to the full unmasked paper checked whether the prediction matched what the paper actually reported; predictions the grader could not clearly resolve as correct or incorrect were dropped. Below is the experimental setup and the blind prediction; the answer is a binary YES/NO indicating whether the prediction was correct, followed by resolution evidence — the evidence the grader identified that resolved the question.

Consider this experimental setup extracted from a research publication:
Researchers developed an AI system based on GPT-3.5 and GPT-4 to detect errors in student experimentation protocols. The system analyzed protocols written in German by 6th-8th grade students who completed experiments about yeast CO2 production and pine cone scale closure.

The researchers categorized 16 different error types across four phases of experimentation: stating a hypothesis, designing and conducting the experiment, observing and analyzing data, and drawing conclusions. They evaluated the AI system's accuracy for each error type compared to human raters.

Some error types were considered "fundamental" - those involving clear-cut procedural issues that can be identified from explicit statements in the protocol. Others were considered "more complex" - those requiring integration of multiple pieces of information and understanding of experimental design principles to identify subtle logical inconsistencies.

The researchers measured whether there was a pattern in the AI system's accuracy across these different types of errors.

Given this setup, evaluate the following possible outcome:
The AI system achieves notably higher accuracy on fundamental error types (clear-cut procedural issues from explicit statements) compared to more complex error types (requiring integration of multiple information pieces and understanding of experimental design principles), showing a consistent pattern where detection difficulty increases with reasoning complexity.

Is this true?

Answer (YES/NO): YES